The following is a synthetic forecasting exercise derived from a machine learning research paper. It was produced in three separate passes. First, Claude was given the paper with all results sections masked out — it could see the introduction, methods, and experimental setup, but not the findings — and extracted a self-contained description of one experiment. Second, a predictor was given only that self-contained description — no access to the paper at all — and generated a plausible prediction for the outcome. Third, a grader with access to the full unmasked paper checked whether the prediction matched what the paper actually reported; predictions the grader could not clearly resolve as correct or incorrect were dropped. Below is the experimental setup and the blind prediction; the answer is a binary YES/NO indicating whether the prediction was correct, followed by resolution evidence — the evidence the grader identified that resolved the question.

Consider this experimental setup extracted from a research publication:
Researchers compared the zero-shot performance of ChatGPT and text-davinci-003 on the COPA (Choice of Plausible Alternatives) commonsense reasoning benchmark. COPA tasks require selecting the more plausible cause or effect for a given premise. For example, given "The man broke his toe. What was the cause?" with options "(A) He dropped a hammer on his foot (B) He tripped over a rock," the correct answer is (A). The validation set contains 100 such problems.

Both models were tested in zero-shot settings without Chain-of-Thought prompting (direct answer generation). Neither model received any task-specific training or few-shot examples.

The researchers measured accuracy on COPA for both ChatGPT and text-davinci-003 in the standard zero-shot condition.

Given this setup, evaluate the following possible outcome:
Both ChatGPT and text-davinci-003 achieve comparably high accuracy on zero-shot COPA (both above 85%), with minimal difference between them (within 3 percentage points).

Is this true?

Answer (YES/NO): NO